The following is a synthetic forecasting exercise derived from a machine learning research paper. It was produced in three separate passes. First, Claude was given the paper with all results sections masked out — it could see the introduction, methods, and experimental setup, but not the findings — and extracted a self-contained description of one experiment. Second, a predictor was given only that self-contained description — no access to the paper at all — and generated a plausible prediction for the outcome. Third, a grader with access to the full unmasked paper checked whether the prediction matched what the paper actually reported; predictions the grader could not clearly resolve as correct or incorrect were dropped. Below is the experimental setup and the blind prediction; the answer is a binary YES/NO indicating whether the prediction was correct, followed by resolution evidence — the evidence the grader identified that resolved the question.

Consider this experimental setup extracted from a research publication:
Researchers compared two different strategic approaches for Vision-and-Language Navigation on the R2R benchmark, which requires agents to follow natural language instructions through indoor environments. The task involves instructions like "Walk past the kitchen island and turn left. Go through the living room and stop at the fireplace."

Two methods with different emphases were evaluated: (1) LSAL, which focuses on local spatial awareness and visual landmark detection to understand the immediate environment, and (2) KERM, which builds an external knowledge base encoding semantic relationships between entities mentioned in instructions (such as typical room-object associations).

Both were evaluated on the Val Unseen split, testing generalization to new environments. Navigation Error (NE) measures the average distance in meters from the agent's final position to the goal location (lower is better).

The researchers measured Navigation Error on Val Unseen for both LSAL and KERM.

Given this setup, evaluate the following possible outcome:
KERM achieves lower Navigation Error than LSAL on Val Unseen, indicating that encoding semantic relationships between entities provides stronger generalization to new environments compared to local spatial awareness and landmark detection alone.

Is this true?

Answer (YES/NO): YES